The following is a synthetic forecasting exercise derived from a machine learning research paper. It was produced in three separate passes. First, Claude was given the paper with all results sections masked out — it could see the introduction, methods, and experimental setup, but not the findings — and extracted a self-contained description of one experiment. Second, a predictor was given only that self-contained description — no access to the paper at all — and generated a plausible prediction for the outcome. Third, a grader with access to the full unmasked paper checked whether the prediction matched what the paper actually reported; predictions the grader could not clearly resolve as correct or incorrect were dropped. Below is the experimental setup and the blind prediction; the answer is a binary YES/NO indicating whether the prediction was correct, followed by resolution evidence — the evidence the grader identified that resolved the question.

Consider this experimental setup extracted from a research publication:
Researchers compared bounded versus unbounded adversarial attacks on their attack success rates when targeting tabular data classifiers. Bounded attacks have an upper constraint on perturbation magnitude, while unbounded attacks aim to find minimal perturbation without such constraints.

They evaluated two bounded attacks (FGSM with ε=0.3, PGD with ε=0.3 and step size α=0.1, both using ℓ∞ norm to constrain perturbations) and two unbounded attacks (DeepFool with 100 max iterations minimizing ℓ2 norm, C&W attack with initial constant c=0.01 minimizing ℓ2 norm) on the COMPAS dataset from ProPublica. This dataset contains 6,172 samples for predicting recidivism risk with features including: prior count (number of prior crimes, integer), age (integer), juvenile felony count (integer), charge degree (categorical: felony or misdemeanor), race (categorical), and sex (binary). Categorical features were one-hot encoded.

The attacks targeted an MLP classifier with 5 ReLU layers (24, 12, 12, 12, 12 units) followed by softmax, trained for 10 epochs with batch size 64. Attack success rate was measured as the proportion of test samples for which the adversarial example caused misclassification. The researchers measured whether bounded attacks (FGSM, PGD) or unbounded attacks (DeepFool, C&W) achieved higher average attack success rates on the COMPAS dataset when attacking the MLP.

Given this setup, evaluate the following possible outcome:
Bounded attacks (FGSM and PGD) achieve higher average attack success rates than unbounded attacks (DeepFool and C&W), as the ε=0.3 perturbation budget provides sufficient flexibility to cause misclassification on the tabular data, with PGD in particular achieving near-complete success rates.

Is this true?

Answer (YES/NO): YES